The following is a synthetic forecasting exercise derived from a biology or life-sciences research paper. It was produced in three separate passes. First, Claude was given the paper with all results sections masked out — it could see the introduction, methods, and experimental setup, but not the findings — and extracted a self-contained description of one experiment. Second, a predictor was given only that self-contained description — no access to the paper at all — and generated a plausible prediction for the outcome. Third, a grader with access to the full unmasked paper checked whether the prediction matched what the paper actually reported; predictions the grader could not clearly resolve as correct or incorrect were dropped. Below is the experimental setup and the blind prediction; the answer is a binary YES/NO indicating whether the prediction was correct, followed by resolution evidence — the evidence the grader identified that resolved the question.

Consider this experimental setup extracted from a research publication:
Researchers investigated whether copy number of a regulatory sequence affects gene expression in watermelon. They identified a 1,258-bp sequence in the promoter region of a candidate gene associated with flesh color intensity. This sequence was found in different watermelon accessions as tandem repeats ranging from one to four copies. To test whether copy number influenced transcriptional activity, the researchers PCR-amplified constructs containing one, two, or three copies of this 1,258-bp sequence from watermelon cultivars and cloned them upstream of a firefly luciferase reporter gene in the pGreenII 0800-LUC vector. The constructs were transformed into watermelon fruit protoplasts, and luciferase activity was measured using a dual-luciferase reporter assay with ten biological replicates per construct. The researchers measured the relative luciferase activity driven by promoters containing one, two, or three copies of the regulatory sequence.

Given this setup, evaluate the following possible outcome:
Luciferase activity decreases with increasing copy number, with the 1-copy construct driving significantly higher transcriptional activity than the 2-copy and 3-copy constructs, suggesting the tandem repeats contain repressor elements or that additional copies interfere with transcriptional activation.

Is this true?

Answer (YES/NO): NO